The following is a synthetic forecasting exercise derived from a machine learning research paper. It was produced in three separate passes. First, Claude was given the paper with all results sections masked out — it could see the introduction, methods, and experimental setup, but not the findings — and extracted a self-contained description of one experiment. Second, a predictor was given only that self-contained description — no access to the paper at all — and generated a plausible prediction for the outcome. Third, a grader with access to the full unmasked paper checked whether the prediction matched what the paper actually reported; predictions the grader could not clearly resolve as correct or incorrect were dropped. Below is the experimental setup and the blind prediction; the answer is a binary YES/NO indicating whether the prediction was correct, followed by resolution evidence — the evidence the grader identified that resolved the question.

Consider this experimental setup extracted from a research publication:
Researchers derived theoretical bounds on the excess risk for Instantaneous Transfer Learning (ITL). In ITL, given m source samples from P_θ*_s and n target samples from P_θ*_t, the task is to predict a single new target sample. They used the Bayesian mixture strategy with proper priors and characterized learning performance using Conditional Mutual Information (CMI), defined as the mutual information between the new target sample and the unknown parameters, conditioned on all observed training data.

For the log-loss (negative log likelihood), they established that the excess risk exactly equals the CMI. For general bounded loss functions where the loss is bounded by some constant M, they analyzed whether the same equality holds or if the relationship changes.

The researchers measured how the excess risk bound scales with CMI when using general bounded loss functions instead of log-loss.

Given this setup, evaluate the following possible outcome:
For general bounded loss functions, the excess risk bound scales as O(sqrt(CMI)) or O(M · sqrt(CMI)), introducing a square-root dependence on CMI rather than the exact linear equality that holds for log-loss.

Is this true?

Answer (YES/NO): YES